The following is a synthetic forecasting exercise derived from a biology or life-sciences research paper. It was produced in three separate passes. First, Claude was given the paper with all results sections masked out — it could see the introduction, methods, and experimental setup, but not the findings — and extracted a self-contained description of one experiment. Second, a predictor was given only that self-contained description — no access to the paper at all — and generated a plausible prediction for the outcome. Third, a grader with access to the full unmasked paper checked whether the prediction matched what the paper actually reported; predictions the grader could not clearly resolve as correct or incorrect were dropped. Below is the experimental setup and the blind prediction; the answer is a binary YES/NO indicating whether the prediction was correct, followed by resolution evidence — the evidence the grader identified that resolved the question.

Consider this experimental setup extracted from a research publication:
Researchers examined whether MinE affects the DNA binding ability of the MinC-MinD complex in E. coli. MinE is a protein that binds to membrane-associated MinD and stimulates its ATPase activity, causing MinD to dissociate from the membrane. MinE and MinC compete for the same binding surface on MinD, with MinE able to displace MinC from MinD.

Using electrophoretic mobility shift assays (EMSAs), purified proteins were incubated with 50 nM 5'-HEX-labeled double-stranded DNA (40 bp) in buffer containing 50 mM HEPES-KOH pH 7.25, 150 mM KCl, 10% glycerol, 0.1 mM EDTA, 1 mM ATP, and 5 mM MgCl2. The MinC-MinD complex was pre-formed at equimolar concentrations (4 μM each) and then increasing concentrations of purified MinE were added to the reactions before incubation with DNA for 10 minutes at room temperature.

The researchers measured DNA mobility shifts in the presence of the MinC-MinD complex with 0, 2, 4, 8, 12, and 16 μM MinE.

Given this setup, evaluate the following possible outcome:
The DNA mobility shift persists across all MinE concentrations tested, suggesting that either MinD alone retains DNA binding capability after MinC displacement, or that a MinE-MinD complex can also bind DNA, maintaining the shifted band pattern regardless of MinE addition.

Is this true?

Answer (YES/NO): NO